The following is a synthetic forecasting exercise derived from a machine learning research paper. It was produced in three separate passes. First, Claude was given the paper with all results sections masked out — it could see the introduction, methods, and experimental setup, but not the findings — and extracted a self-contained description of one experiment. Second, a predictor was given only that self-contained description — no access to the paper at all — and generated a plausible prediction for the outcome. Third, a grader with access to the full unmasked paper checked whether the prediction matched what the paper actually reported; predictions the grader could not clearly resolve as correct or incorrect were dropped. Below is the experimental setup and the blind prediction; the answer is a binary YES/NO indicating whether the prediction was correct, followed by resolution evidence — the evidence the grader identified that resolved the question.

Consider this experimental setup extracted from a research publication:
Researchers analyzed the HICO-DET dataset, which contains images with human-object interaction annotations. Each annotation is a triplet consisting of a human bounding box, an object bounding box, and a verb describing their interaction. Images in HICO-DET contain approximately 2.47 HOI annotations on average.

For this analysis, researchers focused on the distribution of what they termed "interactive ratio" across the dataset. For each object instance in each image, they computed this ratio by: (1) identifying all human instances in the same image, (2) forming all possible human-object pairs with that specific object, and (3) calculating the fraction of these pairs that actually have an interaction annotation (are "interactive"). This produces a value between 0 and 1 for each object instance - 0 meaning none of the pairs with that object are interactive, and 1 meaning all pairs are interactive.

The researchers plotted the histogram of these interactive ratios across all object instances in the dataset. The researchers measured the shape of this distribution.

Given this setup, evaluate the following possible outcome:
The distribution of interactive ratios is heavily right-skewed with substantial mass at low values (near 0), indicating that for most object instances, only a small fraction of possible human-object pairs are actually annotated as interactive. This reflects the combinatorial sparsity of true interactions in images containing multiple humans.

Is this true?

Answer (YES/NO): NO